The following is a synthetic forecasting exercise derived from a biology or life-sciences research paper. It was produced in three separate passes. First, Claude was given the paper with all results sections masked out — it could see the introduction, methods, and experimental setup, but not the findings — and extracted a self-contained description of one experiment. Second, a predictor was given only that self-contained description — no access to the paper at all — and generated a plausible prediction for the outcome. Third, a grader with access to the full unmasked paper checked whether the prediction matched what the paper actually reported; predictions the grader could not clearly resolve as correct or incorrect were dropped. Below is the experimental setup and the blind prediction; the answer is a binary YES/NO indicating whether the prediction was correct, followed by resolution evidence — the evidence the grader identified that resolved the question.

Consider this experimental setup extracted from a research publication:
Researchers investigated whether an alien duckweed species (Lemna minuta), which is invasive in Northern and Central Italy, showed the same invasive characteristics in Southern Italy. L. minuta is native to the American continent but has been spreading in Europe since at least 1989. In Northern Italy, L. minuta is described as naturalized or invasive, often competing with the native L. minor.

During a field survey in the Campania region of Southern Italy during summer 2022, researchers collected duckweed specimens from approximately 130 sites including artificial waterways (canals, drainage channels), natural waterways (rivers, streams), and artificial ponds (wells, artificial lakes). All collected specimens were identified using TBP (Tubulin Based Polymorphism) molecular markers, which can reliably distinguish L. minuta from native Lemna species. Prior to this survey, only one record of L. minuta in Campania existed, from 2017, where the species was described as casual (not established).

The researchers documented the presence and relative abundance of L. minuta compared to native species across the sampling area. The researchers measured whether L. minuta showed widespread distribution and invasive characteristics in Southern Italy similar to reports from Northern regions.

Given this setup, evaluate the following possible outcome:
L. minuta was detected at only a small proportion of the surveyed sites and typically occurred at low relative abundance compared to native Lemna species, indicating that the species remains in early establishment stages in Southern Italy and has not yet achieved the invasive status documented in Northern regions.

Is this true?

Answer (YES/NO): NO